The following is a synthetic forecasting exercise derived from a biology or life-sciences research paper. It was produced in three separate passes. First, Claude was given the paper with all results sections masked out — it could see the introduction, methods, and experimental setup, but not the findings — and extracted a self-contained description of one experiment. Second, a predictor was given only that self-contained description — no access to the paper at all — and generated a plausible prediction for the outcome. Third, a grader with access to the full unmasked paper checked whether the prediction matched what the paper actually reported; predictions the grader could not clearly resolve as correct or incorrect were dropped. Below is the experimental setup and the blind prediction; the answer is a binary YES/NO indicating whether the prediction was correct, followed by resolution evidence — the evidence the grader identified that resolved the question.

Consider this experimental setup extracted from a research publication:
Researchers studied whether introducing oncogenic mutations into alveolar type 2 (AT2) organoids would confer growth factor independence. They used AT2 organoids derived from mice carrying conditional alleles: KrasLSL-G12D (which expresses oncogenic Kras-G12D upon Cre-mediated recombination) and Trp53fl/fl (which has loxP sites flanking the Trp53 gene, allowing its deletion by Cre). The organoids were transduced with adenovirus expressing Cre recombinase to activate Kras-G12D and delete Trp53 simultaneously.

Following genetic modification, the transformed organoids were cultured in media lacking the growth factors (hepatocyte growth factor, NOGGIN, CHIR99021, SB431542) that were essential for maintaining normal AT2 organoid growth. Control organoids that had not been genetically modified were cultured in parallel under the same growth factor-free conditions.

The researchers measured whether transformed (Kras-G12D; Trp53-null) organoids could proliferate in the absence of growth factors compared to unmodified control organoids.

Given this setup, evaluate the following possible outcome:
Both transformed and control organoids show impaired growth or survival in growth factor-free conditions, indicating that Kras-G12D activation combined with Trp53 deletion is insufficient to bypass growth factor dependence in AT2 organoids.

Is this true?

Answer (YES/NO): NO